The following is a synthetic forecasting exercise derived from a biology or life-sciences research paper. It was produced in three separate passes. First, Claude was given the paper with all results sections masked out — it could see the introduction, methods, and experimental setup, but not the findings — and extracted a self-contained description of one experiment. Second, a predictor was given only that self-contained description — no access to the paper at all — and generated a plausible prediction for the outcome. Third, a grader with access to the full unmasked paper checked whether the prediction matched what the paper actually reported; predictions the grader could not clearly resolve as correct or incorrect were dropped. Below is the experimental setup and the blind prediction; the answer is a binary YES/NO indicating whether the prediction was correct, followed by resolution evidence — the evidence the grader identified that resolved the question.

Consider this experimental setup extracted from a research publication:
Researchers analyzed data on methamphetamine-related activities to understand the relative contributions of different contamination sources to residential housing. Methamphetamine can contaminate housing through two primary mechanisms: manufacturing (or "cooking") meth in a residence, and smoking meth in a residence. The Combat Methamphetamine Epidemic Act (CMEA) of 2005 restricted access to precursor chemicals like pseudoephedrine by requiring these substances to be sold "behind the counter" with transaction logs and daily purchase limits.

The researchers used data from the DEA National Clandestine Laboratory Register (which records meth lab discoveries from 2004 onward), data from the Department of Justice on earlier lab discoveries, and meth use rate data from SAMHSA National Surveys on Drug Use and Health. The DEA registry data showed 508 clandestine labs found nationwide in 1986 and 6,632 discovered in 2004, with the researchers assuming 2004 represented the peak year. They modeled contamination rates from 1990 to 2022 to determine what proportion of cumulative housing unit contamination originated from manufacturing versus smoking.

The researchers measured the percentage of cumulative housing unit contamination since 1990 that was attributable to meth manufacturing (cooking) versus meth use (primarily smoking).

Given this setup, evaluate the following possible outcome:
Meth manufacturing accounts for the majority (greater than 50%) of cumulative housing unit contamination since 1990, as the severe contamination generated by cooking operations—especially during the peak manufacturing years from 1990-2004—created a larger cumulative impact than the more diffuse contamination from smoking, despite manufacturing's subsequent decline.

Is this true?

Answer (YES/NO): NO